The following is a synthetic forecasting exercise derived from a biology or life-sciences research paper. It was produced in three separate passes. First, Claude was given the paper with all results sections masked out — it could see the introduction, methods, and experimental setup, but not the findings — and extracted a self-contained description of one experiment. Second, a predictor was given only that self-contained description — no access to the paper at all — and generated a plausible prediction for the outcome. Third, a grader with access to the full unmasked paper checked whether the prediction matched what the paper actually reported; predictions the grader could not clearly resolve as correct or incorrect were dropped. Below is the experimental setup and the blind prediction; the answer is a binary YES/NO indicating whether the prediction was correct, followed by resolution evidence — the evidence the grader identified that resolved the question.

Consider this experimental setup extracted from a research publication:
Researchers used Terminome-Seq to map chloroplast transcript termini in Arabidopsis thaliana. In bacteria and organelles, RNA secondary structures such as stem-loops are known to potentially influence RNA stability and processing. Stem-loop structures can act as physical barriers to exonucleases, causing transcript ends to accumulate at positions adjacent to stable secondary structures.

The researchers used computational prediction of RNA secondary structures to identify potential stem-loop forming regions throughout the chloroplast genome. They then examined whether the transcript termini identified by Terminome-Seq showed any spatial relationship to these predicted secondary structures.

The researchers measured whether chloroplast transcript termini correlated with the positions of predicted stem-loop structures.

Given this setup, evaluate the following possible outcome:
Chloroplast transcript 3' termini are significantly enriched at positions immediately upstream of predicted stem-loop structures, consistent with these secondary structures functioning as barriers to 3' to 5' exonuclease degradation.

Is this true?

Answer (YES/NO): NO